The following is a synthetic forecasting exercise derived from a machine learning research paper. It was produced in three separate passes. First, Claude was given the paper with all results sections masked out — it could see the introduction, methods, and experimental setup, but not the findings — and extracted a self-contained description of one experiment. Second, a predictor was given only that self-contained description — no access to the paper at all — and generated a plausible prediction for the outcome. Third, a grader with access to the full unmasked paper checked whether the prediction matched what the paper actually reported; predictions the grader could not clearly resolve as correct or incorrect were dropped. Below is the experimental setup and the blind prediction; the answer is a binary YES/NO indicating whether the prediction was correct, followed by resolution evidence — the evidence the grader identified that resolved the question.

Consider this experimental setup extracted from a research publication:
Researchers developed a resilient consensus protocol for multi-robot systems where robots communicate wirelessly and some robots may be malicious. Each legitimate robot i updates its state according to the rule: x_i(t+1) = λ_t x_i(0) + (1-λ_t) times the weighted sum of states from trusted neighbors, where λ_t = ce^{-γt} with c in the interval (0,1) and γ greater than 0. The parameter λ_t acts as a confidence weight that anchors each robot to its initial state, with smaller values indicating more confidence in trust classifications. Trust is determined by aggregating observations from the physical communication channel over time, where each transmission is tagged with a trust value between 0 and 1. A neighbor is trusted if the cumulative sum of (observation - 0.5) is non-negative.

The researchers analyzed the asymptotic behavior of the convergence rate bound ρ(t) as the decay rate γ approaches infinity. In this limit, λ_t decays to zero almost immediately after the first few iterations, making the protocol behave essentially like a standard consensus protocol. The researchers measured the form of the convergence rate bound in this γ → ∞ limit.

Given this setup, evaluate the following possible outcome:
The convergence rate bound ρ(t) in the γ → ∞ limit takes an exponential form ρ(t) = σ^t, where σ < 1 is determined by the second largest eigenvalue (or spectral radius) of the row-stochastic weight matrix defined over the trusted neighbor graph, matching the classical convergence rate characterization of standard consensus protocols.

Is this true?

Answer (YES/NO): NO